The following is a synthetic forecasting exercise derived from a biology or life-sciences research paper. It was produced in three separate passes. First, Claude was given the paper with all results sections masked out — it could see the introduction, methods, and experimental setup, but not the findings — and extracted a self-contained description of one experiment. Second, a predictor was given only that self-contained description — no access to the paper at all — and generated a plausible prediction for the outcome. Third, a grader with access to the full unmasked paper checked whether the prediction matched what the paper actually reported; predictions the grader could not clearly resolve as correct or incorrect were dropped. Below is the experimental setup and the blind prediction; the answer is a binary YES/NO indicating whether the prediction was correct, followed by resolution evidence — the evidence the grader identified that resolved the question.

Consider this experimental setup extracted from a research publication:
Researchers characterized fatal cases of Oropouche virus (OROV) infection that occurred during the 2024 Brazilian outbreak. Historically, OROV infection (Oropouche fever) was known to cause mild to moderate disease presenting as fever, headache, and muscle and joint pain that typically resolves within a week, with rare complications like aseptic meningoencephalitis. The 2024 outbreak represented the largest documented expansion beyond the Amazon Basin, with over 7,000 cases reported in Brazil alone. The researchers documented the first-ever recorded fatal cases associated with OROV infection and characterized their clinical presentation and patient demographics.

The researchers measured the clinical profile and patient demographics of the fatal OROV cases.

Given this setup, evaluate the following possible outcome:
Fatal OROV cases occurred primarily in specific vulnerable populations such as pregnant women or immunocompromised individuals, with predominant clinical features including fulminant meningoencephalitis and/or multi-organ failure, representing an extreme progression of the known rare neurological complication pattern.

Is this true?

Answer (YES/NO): NO